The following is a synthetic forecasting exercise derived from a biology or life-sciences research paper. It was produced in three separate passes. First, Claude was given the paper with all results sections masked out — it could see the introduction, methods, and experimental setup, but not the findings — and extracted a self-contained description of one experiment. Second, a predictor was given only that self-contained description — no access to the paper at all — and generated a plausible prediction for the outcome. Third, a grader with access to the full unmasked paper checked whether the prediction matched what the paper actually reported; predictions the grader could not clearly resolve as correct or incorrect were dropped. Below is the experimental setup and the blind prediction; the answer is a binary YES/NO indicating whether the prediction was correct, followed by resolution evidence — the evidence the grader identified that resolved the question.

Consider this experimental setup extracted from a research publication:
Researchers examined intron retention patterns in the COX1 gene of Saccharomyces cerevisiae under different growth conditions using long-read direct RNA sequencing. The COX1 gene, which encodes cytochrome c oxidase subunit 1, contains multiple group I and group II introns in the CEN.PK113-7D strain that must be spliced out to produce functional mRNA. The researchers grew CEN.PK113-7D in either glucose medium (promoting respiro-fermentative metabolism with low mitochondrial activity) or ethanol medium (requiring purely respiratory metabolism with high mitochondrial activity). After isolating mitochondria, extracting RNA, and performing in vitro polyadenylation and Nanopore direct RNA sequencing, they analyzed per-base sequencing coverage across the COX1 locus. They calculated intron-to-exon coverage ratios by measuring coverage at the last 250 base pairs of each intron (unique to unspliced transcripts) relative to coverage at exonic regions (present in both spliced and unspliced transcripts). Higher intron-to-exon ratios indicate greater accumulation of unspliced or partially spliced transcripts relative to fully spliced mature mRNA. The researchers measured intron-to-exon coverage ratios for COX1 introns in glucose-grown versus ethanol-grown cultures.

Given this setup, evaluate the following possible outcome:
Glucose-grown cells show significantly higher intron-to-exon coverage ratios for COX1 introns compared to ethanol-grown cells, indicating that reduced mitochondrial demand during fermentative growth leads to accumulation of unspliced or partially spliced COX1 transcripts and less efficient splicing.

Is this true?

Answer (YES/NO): NO